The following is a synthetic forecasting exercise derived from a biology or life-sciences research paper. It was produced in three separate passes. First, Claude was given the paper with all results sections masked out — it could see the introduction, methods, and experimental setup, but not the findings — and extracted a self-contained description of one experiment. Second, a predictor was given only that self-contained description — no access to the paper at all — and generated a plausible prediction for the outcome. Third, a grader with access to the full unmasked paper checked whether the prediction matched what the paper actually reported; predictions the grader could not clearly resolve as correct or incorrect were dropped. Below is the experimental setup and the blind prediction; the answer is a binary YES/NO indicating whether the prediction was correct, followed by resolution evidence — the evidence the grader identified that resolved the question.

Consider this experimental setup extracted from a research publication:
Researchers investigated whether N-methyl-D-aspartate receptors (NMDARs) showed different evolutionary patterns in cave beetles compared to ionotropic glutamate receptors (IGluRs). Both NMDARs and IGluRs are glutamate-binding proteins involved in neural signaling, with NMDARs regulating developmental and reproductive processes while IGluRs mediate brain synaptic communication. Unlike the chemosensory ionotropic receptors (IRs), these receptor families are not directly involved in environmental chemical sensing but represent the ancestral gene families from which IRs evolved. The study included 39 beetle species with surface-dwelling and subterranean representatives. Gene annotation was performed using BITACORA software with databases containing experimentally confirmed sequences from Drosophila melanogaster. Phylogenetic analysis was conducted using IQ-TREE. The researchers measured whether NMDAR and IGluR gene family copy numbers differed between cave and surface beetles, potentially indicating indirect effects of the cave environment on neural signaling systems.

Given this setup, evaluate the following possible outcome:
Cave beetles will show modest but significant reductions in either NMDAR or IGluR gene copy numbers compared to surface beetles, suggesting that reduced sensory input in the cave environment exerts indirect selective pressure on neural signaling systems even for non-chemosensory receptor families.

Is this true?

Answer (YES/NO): NO